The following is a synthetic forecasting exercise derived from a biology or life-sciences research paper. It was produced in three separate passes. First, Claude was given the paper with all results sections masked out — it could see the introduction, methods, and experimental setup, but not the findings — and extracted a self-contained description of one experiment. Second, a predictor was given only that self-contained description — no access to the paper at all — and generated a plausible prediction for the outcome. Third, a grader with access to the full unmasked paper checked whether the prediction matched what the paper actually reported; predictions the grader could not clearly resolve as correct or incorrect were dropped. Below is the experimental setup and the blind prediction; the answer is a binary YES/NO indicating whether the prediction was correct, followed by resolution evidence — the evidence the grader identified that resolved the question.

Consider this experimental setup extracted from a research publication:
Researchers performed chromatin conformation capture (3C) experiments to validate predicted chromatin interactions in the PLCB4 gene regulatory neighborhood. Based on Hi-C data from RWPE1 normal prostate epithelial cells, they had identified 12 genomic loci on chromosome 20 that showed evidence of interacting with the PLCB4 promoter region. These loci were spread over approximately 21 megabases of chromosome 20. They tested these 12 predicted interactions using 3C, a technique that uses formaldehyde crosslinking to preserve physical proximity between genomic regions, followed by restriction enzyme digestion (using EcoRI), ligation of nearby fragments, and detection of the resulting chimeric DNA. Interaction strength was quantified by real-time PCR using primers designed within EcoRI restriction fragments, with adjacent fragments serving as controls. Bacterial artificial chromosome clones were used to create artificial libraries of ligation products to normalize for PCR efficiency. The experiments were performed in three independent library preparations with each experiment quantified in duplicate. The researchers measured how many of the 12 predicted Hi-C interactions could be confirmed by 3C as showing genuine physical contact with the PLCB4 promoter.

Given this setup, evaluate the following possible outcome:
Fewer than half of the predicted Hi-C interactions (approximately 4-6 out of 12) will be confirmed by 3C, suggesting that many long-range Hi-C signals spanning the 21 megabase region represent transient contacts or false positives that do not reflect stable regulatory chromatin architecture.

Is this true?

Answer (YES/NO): YES